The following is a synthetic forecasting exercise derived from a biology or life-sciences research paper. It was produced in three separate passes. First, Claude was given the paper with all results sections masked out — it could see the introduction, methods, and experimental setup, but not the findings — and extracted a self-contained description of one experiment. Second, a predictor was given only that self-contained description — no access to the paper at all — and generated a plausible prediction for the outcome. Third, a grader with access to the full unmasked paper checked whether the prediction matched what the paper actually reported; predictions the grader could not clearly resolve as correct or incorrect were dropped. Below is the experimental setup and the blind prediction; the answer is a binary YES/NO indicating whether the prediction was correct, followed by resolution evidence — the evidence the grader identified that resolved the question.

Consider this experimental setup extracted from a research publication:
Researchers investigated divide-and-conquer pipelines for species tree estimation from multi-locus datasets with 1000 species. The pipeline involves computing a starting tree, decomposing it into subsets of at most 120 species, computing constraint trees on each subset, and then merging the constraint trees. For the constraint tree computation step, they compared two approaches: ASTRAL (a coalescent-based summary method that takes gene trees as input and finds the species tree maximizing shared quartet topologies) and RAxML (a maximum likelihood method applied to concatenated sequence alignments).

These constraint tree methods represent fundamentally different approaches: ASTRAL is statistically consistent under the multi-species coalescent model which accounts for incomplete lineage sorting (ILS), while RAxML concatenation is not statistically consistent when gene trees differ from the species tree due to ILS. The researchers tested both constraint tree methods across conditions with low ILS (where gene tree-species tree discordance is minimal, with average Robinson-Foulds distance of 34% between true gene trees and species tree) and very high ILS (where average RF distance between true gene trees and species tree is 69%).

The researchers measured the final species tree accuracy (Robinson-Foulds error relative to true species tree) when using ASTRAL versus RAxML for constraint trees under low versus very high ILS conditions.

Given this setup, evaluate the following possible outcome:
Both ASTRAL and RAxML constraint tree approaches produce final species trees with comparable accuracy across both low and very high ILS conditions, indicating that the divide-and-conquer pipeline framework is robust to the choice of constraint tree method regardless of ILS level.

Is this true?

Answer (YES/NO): NO